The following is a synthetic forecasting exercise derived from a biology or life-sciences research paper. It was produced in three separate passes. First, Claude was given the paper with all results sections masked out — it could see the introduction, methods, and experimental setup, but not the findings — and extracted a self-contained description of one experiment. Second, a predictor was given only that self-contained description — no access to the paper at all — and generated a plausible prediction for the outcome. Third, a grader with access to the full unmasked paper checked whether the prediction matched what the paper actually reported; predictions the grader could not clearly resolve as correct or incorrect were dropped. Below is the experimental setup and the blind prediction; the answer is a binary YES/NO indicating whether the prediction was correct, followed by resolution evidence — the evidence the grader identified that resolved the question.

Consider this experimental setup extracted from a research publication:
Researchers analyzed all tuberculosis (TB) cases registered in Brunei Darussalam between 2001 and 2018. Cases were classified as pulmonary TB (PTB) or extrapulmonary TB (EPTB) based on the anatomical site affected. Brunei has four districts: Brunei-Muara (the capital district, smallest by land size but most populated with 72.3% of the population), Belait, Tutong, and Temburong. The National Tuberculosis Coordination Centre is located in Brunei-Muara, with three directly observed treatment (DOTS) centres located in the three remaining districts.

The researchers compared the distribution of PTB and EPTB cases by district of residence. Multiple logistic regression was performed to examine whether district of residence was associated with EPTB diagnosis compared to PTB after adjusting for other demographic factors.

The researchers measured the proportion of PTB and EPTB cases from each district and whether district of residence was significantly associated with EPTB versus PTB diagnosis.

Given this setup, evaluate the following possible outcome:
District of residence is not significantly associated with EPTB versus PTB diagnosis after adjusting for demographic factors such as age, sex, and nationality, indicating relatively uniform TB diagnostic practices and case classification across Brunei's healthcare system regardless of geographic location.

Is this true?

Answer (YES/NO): NO